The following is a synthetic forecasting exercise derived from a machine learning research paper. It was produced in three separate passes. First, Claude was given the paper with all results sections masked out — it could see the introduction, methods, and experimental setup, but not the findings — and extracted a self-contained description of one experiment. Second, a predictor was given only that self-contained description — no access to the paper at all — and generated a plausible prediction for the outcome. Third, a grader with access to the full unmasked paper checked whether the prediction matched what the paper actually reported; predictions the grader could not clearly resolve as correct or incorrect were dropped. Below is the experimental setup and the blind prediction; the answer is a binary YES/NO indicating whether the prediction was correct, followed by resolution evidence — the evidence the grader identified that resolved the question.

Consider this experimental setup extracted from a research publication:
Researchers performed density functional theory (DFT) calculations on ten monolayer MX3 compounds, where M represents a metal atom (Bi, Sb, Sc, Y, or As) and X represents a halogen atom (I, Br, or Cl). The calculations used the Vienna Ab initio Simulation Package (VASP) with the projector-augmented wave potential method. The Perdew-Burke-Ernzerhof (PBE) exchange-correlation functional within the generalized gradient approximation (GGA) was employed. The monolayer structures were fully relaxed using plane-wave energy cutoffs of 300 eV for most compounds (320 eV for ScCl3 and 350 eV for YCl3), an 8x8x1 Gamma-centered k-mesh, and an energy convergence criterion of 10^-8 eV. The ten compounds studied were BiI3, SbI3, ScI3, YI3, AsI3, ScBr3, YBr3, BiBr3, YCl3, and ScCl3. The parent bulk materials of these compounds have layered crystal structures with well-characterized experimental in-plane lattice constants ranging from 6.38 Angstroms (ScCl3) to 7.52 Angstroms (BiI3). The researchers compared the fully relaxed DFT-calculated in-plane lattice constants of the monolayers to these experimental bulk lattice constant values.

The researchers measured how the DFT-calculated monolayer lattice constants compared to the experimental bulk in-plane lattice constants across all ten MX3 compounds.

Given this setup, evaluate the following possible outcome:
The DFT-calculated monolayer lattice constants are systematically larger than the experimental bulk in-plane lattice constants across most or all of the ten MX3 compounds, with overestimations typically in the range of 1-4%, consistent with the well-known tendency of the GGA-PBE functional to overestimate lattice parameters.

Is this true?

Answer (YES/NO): YES